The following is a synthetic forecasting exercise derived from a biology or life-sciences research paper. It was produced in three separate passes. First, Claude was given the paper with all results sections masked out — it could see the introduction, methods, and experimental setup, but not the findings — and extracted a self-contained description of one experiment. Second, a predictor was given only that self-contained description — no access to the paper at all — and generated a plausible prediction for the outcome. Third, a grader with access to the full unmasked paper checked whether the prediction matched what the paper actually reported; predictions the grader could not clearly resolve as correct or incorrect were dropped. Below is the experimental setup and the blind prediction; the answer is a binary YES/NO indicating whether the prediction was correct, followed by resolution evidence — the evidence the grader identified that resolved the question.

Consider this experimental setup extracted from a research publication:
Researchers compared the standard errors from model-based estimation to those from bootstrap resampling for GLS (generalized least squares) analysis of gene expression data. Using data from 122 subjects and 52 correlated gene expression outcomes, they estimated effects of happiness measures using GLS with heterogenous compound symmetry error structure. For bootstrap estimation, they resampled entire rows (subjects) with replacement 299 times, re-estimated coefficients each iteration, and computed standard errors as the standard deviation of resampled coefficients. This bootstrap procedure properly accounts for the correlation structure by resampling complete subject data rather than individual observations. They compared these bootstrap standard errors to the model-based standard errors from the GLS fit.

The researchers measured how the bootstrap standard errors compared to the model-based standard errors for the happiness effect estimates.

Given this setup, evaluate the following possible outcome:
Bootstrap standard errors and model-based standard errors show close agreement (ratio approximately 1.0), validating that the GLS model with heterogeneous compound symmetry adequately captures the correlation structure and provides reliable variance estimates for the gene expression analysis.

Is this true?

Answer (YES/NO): NO